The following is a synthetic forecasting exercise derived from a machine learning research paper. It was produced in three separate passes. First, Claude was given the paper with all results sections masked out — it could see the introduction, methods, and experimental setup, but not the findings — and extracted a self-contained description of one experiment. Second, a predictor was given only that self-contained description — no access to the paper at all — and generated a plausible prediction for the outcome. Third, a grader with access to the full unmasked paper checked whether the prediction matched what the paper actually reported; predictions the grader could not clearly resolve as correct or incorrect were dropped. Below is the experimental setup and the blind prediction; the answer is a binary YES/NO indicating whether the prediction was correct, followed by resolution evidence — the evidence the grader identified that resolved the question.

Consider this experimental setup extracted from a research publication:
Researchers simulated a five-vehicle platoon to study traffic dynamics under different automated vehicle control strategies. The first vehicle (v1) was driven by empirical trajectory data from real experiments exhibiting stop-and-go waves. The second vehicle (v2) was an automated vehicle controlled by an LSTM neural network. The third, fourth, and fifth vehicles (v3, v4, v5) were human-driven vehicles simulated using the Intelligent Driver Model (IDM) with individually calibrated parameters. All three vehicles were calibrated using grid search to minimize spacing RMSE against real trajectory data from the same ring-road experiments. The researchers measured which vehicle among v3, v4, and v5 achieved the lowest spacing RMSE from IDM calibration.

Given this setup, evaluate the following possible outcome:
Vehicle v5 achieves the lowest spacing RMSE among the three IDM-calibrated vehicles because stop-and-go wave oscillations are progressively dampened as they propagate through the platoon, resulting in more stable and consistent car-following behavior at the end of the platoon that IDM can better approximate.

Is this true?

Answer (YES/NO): YES